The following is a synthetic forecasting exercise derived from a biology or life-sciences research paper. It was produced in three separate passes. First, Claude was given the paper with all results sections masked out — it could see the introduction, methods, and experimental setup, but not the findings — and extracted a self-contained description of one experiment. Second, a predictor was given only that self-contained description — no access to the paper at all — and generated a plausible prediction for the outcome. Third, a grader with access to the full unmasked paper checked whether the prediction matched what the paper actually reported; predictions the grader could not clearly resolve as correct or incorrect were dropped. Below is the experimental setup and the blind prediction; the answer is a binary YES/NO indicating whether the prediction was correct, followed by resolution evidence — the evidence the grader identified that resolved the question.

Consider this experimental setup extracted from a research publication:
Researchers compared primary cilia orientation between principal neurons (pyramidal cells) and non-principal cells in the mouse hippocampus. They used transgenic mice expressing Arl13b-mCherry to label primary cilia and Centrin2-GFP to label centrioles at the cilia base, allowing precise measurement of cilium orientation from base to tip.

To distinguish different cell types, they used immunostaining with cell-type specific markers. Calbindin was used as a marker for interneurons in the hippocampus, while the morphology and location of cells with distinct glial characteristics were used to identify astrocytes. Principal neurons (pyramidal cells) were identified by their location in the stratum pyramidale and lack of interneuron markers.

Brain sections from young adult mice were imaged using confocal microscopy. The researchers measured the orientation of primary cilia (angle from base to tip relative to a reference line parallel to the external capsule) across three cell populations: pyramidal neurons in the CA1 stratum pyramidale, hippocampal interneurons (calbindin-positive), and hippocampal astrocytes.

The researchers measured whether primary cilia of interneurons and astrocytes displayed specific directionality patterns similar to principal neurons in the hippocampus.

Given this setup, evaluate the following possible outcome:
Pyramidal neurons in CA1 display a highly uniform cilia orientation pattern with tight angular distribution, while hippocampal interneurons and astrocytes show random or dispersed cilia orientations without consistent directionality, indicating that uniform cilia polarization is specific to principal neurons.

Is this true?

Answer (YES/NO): YES